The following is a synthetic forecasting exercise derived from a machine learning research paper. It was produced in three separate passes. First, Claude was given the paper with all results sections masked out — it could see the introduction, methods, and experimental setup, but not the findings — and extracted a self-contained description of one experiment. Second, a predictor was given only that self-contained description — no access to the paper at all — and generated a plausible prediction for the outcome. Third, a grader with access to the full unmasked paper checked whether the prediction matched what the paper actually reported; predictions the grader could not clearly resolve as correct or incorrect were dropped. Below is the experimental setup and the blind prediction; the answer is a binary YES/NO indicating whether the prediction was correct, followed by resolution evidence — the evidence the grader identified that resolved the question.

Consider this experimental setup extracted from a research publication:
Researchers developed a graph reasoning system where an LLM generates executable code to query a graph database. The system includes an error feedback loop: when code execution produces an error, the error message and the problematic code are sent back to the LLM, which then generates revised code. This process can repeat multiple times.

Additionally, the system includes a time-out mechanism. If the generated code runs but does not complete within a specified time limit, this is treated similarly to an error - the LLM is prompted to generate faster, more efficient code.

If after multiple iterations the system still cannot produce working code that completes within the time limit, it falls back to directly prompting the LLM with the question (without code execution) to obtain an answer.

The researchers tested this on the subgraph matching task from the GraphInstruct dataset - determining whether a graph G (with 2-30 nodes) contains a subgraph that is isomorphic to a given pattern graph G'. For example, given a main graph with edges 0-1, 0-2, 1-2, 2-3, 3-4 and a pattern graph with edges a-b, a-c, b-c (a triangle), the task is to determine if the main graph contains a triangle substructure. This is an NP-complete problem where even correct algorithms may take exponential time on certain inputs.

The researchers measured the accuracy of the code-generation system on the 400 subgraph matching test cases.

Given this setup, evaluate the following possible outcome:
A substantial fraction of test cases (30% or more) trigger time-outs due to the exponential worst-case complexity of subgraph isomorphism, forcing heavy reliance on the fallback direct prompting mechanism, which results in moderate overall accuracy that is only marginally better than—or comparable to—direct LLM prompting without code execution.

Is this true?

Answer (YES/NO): NO